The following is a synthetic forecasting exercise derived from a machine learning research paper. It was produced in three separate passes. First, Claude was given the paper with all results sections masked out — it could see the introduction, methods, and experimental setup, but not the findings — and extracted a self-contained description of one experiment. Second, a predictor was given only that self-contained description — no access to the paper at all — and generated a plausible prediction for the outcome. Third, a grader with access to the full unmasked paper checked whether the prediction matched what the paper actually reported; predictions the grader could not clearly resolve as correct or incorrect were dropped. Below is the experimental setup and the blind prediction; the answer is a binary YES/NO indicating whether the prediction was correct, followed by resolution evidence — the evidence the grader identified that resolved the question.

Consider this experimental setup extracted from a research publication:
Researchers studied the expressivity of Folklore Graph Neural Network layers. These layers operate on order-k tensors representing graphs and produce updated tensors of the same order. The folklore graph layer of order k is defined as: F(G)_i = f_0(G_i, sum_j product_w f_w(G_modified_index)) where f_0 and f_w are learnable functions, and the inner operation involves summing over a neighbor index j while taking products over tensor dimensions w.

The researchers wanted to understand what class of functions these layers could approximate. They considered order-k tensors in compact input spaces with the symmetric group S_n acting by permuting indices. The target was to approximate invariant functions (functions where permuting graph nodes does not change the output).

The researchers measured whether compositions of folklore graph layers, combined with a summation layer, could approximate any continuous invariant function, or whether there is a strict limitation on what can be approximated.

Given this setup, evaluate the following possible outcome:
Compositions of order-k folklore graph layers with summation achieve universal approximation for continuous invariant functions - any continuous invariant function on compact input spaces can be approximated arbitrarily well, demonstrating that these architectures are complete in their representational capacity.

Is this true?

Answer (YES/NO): NO